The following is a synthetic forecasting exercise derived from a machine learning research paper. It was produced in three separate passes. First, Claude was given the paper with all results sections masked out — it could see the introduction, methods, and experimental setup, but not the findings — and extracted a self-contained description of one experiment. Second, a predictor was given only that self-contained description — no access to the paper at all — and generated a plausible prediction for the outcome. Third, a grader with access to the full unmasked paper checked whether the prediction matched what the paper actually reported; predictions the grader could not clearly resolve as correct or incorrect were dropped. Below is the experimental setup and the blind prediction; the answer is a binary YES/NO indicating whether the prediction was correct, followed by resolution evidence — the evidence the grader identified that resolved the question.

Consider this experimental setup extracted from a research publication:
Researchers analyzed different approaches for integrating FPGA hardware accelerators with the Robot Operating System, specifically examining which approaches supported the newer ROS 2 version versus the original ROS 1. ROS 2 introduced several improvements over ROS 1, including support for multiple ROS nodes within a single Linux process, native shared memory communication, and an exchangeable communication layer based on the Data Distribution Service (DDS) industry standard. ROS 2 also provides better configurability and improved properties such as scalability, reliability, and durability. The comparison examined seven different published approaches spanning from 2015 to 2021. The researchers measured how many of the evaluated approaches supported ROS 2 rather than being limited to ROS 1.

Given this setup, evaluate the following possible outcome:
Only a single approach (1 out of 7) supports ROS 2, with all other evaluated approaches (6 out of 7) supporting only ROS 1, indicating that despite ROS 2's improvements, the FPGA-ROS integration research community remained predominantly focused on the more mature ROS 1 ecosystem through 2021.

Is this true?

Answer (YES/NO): NO